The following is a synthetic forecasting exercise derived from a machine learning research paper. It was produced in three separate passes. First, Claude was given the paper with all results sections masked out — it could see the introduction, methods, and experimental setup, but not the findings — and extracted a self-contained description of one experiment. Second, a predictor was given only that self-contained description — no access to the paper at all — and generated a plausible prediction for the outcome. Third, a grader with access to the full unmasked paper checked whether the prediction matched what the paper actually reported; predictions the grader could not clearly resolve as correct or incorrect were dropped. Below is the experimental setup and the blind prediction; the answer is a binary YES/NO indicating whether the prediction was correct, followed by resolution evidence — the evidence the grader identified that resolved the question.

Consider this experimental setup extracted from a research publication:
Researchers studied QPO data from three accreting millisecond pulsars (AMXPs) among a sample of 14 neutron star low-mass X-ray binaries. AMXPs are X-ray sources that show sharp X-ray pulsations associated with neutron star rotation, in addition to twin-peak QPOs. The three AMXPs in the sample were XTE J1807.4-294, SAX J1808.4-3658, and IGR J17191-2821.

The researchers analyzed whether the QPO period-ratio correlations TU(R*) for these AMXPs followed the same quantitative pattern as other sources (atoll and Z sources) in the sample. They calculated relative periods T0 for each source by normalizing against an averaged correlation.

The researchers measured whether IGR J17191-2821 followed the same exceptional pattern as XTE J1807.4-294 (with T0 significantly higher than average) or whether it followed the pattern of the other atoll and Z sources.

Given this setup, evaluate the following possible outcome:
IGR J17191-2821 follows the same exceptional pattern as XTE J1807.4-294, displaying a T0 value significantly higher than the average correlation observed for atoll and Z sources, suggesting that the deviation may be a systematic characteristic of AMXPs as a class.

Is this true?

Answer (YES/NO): NO